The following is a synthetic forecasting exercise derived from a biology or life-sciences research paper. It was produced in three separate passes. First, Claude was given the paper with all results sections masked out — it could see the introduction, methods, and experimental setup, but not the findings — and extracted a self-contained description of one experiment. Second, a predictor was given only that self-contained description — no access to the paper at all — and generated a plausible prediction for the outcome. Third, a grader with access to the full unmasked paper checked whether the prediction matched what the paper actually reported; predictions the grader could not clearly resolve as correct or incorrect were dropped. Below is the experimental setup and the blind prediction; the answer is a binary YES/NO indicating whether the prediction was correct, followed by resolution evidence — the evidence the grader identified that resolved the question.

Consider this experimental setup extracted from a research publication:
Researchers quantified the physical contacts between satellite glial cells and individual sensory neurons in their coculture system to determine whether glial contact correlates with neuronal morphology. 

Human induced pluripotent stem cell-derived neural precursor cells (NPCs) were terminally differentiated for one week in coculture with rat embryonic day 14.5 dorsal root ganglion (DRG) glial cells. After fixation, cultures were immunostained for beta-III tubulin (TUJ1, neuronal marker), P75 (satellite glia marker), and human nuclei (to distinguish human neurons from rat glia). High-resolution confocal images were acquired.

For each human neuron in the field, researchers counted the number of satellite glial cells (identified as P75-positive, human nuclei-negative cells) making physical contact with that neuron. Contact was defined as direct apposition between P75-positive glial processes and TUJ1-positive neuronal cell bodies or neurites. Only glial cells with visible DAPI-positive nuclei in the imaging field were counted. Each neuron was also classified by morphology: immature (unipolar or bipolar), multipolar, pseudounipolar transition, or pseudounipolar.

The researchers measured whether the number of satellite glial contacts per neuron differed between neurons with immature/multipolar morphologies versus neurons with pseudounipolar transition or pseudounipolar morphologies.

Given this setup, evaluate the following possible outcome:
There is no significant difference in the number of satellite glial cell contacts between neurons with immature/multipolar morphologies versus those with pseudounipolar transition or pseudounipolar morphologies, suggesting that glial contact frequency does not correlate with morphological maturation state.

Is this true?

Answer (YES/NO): NO